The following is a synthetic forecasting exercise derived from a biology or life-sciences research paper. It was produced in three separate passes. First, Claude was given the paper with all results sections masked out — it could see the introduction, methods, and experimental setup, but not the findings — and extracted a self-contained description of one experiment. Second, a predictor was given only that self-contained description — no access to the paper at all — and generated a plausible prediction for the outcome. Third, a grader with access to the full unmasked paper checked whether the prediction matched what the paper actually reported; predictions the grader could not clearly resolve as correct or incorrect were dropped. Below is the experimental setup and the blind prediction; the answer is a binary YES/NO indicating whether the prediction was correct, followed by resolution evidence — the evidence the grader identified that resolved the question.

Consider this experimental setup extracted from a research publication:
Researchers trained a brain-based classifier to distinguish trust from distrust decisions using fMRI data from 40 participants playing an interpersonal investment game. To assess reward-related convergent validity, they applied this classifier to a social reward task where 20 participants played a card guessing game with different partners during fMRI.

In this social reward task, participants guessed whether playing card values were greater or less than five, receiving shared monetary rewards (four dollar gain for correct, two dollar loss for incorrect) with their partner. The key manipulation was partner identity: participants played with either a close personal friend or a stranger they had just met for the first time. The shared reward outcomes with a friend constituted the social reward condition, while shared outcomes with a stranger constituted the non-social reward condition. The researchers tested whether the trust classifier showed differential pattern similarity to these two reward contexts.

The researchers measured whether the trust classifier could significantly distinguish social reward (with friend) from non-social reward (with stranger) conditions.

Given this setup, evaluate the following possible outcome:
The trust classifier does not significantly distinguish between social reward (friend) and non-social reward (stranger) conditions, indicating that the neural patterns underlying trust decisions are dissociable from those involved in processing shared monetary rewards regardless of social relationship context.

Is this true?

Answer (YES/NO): YES